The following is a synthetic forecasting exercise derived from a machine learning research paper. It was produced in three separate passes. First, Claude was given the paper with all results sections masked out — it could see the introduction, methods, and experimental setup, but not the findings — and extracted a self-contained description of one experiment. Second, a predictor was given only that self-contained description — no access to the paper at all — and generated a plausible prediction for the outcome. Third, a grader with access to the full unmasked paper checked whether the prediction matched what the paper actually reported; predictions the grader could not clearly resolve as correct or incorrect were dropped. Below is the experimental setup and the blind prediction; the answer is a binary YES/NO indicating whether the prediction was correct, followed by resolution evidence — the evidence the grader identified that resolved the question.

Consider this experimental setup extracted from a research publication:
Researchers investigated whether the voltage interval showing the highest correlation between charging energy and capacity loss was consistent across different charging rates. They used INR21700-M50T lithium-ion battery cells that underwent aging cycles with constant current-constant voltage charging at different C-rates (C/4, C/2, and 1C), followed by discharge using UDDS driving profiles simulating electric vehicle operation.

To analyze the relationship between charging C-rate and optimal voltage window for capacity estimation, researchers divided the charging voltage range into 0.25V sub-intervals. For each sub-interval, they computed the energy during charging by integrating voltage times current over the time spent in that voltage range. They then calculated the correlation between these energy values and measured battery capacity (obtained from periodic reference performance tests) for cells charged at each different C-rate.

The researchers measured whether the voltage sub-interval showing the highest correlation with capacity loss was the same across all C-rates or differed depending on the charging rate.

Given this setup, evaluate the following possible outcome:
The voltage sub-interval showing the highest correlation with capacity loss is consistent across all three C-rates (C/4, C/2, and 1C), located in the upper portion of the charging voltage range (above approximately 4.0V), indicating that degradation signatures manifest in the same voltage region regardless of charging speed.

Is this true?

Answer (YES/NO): NO